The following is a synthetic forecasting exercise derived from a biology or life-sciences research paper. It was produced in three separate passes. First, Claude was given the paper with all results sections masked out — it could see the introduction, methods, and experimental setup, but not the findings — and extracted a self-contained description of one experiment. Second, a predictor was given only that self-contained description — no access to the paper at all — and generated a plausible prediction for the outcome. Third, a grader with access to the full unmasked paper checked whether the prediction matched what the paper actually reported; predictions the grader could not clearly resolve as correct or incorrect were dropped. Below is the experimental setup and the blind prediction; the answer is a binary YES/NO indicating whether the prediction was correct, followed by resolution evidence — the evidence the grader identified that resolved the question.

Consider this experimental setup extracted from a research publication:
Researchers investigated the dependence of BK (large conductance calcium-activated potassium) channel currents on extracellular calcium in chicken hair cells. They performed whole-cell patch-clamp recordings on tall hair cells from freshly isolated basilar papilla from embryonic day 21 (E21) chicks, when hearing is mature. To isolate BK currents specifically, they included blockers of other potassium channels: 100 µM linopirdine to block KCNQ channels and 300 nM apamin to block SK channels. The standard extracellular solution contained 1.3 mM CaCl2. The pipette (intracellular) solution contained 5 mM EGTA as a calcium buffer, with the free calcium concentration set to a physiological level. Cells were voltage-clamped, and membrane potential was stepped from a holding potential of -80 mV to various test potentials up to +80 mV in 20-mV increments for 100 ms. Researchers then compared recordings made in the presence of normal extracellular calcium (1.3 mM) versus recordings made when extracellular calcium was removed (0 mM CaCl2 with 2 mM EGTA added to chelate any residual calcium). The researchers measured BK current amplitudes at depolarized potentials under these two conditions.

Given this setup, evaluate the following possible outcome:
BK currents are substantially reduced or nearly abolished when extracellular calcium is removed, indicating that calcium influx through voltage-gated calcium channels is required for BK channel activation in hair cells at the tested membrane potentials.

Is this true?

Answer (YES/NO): YES